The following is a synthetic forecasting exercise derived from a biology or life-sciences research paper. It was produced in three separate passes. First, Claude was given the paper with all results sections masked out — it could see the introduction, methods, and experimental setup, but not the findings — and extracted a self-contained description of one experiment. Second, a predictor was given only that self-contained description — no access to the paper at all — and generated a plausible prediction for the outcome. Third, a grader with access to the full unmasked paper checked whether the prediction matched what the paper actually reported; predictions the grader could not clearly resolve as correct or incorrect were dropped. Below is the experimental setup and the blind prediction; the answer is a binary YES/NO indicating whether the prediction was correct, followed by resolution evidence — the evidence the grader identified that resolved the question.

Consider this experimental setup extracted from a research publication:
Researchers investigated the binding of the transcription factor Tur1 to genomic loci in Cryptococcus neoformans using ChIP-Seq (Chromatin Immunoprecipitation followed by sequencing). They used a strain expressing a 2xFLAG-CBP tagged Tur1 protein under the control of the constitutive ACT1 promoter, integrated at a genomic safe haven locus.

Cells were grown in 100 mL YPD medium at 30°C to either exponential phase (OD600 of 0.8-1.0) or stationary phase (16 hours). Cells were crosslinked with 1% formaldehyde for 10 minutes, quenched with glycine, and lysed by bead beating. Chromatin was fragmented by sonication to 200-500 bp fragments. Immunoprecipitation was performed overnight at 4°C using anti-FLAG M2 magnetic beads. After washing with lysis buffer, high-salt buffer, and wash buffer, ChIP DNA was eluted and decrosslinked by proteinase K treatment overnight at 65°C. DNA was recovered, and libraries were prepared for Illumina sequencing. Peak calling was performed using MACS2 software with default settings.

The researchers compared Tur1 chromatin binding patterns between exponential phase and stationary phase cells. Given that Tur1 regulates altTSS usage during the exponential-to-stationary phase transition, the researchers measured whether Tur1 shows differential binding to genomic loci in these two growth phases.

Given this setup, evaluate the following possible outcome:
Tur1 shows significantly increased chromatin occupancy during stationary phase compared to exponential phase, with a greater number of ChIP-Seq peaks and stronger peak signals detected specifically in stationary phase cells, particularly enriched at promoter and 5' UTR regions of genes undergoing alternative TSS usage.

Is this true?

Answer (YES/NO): NO